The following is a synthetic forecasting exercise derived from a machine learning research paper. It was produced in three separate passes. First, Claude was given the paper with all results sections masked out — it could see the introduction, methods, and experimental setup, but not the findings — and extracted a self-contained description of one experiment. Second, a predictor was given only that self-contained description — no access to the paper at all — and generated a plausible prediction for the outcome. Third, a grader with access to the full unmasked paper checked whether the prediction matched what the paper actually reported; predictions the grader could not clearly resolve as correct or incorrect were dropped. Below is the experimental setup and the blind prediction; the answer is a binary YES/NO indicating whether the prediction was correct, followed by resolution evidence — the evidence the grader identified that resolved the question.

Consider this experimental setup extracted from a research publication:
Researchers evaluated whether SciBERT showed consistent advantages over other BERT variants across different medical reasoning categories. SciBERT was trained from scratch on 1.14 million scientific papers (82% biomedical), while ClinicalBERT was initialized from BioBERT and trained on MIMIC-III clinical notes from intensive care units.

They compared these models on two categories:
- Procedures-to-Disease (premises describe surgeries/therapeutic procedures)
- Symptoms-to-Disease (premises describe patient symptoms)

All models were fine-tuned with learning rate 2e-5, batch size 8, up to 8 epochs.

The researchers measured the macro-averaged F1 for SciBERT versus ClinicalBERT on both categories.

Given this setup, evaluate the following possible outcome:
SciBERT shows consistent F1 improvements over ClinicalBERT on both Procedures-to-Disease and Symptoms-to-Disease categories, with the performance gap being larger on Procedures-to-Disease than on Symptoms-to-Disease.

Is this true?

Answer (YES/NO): NO